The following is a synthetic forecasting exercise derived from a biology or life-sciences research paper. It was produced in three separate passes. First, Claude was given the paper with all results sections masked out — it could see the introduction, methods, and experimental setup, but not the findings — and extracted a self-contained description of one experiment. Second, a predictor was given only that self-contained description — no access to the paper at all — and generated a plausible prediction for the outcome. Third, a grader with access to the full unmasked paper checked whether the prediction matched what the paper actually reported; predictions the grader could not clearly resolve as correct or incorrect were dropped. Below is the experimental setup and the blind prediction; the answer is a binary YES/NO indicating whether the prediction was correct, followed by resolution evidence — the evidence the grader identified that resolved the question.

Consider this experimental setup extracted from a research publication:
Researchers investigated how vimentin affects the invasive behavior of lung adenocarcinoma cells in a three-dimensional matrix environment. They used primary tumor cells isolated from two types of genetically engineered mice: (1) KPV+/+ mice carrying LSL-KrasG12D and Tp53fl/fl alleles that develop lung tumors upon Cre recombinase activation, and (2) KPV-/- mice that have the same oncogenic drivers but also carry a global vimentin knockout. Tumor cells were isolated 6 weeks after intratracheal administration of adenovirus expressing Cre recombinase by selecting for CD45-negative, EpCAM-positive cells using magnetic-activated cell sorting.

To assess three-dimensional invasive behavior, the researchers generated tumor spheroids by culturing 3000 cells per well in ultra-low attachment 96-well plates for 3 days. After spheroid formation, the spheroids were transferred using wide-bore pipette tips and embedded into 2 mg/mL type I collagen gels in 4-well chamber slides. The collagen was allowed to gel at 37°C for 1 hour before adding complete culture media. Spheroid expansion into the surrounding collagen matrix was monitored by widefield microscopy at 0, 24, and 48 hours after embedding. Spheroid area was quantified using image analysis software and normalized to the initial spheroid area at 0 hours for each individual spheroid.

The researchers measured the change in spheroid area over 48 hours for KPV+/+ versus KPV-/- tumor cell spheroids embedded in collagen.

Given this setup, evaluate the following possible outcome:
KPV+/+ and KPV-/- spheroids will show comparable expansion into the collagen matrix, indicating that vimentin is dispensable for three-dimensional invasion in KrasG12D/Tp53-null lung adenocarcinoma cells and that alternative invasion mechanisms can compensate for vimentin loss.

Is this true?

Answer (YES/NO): NO